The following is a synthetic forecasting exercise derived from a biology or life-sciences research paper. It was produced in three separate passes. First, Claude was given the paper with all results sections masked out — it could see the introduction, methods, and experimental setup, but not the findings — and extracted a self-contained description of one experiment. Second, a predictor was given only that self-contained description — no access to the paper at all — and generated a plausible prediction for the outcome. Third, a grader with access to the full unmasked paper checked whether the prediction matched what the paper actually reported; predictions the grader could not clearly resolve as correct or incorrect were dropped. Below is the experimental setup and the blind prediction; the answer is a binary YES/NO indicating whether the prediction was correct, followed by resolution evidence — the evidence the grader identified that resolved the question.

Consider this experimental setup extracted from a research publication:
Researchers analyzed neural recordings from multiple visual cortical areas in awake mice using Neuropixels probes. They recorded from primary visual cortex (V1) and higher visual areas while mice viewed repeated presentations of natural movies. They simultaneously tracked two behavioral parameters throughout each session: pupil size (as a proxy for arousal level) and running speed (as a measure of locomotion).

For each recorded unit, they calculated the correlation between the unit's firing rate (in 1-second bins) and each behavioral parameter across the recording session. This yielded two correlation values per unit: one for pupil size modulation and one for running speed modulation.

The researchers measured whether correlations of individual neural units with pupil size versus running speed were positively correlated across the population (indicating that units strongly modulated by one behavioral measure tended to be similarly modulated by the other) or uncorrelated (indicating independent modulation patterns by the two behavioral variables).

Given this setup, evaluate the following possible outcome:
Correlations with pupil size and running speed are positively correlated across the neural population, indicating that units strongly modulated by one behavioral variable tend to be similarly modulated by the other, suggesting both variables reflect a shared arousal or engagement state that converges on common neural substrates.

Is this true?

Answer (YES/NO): YES